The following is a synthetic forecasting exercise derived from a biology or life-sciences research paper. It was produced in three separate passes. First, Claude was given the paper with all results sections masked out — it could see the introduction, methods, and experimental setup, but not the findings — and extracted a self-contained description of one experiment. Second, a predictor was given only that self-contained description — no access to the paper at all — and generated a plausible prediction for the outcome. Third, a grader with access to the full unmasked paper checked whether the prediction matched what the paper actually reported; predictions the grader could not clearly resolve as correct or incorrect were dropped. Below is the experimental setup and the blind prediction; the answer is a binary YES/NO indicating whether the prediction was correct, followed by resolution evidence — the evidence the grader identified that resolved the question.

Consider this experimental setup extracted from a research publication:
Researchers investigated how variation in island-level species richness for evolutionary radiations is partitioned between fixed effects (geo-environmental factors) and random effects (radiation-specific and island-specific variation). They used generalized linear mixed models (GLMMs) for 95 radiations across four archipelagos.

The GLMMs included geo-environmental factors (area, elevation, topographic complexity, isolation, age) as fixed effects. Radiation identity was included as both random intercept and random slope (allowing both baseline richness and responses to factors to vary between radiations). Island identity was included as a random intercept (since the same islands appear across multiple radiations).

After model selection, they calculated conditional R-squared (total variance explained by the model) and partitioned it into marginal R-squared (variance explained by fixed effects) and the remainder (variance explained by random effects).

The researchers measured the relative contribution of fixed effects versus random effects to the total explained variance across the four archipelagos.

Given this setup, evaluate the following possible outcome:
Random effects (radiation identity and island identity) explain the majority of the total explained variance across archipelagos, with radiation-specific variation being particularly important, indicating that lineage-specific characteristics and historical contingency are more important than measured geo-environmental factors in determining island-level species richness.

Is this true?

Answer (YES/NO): NO